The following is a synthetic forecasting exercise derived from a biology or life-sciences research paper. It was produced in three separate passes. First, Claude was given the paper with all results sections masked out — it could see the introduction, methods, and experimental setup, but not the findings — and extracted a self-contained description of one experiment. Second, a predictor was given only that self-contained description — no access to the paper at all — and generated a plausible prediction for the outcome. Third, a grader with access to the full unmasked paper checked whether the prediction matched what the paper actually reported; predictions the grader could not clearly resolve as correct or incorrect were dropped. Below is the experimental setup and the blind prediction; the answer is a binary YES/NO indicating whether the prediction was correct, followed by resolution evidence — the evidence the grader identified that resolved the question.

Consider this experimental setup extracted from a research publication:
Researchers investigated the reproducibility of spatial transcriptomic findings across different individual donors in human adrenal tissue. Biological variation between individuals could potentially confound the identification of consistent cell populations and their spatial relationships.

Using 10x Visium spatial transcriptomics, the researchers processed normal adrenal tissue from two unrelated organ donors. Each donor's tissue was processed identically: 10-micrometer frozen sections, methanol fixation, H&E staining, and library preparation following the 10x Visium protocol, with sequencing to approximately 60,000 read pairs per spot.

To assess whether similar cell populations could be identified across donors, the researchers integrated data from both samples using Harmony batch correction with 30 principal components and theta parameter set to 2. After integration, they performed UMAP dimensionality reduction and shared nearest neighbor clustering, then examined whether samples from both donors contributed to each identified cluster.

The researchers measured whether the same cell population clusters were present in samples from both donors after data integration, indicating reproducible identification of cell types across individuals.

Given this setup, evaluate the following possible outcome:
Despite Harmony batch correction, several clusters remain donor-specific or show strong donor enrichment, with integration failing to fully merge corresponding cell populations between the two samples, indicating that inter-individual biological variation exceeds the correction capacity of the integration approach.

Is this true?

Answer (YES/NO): NO